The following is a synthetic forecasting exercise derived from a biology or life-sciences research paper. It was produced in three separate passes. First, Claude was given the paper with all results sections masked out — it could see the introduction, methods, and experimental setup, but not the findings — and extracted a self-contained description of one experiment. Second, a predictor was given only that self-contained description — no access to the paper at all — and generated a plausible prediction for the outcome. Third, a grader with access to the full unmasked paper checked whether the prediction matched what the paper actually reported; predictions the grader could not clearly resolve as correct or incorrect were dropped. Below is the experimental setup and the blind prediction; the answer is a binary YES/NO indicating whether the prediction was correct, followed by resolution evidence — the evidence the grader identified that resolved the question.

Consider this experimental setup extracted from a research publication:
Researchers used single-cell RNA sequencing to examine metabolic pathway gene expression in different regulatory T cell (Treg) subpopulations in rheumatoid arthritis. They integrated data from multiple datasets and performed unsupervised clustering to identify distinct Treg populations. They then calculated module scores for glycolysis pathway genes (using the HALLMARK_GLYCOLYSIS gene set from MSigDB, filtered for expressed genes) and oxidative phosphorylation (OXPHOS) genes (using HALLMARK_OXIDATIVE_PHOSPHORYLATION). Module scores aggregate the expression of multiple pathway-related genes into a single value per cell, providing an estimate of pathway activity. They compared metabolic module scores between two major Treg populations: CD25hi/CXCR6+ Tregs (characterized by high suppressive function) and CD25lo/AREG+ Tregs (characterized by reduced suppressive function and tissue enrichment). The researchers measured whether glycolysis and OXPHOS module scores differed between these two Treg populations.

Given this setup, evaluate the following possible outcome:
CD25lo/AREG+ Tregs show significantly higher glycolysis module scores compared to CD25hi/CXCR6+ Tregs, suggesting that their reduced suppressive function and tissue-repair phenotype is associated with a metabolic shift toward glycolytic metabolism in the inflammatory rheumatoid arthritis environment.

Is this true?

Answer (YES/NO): NO